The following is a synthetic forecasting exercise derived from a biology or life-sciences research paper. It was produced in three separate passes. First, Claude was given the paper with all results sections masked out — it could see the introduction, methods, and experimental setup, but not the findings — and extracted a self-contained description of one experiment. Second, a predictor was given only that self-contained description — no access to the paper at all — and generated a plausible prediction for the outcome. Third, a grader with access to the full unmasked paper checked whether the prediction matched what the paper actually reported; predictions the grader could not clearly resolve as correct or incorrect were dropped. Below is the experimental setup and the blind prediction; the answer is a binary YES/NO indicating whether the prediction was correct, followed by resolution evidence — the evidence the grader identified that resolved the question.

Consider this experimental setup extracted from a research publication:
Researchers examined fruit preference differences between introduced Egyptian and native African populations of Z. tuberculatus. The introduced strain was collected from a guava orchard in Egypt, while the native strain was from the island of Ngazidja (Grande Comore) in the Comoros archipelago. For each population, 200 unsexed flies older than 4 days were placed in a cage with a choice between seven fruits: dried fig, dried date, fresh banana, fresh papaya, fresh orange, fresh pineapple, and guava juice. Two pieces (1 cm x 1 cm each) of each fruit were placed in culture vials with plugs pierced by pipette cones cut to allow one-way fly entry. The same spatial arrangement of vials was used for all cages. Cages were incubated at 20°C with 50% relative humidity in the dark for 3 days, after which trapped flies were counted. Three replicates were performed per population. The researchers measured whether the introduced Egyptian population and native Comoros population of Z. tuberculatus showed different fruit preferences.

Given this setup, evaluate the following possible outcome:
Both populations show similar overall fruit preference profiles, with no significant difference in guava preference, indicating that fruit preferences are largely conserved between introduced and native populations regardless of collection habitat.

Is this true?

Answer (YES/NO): NO